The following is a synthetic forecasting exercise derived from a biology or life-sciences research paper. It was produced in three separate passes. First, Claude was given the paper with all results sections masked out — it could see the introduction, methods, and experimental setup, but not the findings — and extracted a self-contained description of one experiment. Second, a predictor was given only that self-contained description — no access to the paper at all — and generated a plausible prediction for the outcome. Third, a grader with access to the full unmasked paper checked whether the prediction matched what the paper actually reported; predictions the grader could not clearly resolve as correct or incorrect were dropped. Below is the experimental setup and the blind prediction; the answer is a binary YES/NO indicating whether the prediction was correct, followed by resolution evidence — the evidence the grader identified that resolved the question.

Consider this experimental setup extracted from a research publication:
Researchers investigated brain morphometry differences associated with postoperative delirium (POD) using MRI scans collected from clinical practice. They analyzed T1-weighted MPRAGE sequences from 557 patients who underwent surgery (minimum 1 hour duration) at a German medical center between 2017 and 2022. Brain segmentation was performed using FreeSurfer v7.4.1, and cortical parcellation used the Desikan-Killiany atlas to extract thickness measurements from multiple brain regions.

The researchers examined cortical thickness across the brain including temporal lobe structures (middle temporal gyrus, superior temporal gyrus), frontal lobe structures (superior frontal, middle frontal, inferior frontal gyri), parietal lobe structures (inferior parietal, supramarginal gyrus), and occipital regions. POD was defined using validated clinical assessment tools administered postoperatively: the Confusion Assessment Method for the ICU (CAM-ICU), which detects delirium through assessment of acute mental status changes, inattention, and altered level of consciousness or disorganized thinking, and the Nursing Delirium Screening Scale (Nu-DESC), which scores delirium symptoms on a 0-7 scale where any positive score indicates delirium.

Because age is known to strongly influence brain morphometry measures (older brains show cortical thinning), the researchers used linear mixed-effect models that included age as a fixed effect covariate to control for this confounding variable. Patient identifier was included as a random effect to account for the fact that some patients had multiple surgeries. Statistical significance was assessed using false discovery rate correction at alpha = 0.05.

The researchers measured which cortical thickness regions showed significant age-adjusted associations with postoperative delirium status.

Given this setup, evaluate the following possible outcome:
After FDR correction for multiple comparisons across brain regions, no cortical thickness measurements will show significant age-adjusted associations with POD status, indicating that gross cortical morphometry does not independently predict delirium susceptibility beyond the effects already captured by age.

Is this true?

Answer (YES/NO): NO